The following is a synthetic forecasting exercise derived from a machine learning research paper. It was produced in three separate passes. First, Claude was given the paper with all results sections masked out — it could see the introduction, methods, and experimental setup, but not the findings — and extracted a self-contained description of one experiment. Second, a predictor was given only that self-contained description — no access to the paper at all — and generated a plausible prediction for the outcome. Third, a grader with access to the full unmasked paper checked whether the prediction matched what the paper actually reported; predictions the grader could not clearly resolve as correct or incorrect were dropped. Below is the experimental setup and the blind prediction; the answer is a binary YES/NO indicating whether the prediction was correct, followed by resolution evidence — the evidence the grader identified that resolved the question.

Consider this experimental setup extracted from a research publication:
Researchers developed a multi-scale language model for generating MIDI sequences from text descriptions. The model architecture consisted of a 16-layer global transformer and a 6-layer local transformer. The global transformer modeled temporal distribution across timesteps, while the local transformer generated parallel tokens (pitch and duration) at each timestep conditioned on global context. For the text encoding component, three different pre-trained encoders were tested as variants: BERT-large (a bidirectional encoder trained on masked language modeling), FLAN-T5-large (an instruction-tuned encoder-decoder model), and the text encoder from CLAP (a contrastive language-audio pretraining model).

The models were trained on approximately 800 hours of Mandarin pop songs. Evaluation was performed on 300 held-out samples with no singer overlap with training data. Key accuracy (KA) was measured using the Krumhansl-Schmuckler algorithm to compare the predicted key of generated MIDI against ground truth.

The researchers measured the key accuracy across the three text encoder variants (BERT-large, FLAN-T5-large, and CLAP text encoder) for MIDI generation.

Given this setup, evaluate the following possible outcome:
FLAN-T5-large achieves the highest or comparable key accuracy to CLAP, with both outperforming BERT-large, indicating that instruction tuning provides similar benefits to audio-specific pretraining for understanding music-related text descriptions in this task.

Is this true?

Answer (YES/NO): NO